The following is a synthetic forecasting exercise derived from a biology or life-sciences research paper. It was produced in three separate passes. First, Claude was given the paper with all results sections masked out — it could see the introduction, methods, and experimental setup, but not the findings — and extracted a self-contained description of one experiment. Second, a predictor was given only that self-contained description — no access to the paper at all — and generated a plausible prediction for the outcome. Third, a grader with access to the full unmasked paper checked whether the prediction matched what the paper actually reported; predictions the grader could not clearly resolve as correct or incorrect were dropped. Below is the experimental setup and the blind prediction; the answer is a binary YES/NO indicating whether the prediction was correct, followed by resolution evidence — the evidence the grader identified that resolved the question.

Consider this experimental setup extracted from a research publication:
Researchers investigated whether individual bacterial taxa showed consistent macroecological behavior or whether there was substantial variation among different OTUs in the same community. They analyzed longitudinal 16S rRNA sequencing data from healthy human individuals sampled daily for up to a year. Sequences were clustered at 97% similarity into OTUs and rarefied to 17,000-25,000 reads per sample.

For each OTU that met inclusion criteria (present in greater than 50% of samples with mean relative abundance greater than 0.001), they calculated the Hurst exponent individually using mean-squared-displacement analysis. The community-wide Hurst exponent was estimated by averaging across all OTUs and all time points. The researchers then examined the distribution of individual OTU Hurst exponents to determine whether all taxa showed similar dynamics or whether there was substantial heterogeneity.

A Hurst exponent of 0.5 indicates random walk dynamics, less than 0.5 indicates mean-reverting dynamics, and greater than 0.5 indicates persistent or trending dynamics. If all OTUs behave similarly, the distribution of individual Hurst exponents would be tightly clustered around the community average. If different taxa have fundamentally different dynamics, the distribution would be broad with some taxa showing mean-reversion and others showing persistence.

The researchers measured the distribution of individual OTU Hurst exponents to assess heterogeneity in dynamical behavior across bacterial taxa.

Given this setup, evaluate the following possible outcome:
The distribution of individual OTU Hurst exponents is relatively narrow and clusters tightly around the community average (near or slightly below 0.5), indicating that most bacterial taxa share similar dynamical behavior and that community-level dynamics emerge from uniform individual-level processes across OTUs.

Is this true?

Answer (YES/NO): NO